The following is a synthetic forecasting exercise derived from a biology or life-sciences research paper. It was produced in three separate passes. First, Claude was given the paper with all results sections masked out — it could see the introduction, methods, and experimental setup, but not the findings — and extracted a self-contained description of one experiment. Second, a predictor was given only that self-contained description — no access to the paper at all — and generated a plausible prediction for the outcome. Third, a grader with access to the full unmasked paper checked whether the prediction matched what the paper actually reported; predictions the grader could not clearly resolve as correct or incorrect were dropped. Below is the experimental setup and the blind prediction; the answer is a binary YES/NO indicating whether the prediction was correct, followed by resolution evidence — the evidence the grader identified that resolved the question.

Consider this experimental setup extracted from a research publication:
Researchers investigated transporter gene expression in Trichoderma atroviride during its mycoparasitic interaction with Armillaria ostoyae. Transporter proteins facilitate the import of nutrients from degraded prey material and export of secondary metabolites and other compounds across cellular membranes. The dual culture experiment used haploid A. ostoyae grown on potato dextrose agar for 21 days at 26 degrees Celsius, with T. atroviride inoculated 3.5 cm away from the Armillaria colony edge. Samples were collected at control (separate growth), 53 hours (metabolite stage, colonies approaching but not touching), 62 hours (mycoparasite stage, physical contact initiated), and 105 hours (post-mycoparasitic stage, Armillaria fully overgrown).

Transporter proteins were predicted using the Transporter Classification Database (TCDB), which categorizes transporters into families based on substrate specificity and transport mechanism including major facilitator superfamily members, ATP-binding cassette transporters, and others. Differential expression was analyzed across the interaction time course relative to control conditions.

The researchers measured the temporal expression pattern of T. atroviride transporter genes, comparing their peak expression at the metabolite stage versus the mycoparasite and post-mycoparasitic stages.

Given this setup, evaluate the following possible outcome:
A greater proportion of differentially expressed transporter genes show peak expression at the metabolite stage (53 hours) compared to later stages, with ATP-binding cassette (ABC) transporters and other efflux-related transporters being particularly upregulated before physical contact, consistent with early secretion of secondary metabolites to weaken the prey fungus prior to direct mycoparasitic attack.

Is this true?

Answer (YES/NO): NO